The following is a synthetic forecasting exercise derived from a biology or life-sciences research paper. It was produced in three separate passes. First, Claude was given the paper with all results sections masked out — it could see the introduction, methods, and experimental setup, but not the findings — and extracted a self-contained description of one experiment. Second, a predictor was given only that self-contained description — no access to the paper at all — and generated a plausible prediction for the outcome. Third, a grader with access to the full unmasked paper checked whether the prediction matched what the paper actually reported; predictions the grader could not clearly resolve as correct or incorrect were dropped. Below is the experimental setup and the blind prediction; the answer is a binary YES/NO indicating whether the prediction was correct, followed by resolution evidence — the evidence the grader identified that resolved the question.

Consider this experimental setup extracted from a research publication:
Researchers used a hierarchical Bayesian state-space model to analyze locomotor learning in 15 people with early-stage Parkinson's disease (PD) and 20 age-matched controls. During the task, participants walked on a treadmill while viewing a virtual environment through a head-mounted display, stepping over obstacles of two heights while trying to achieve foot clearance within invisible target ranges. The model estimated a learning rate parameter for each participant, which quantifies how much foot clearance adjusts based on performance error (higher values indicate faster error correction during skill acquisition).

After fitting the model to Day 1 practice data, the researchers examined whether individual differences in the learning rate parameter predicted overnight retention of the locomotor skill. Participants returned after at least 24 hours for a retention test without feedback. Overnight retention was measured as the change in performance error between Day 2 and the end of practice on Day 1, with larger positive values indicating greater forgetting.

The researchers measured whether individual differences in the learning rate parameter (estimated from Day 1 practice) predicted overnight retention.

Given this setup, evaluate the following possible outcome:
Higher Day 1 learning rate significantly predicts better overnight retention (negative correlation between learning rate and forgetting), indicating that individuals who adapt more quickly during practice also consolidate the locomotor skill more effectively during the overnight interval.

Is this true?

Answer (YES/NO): NO